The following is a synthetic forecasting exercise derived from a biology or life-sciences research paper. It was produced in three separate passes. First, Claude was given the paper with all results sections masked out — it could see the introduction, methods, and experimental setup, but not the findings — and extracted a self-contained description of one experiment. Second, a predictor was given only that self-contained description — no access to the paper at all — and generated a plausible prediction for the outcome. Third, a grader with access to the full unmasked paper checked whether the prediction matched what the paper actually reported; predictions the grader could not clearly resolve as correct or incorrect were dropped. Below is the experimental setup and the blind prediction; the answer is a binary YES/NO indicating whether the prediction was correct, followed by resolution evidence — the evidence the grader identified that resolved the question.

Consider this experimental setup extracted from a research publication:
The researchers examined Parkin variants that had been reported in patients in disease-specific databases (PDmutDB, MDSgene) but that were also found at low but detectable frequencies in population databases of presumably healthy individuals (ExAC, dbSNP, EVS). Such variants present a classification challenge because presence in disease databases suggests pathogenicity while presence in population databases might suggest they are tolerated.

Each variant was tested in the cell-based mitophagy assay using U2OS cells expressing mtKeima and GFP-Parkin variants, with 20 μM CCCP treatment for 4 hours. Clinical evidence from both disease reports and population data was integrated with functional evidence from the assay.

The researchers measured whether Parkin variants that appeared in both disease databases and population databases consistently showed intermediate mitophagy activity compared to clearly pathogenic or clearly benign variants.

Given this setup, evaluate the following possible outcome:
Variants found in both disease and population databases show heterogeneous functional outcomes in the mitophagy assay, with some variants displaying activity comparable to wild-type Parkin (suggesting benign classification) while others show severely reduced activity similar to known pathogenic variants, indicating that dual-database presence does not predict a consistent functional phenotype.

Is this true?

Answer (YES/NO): YES